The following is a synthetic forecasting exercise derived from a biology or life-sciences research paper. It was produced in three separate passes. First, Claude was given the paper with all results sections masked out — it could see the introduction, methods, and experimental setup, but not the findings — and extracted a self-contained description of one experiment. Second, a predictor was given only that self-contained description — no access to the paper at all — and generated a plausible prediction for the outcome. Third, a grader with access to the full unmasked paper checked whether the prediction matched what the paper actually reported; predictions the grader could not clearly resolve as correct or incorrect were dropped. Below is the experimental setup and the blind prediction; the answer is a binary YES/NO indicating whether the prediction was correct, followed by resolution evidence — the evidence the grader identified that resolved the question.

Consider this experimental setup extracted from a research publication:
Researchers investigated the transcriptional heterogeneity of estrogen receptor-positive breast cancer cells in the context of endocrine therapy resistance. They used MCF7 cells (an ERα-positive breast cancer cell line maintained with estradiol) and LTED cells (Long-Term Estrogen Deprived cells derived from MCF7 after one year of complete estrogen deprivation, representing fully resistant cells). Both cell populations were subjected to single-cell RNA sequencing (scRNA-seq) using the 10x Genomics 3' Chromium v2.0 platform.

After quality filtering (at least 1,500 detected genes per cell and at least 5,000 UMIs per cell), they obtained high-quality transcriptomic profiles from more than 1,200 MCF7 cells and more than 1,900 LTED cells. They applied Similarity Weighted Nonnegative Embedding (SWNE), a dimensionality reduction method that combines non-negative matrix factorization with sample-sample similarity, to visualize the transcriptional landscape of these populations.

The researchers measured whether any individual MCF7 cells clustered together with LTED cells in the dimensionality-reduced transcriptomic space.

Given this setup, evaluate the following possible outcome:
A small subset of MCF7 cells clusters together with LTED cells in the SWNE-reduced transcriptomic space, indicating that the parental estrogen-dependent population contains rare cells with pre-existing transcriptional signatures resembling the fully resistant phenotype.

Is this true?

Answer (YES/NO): NO